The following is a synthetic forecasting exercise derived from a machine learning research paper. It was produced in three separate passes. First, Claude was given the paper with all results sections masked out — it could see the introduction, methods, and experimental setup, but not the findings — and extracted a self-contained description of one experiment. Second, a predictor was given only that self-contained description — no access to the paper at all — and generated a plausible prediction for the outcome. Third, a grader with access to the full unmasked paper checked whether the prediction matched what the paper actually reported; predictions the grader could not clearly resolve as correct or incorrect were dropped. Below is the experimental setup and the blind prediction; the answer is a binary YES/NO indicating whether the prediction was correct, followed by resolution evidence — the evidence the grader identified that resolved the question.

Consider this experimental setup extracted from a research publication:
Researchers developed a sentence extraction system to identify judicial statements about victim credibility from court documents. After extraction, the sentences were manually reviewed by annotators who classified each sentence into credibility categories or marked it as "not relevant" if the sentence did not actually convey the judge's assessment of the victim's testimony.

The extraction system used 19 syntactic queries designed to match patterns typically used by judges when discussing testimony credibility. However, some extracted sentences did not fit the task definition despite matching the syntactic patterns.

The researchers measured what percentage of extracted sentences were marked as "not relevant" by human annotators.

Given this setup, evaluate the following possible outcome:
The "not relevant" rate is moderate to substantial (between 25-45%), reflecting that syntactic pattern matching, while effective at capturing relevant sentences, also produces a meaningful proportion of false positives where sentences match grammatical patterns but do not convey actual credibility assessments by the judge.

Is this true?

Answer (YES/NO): YES